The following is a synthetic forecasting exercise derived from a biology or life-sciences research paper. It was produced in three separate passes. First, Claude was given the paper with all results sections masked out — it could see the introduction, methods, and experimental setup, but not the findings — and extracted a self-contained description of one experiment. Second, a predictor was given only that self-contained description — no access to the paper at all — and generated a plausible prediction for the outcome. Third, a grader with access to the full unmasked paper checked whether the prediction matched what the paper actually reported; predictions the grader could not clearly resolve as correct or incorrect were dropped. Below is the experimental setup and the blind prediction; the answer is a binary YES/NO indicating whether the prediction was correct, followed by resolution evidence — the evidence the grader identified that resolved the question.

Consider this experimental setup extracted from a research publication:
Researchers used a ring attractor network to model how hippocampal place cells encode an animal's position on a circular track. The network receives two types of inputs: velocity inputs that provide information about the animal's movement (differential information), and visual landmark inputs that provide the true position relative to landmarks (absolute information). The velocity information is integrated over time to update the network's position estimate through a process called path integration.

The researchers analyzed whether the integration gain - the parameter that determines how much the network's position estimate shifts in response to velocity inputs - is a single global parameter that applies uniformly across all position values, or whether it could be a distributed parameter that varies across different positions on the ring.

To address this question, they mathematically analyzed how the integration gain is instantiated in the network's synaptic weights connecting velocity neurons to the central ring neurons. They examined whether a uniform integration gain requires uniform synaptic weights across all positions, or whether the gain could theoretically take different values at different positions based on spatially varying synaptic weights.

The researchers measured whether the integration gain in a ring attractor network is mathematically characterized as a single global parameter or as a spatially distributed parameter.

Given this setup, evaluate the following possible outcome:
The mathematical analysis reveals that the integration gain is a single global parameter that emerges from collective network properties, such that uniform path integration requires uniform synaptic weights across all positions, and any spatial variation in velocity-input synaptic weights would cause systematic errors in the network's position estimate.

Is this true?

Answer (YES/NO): NO